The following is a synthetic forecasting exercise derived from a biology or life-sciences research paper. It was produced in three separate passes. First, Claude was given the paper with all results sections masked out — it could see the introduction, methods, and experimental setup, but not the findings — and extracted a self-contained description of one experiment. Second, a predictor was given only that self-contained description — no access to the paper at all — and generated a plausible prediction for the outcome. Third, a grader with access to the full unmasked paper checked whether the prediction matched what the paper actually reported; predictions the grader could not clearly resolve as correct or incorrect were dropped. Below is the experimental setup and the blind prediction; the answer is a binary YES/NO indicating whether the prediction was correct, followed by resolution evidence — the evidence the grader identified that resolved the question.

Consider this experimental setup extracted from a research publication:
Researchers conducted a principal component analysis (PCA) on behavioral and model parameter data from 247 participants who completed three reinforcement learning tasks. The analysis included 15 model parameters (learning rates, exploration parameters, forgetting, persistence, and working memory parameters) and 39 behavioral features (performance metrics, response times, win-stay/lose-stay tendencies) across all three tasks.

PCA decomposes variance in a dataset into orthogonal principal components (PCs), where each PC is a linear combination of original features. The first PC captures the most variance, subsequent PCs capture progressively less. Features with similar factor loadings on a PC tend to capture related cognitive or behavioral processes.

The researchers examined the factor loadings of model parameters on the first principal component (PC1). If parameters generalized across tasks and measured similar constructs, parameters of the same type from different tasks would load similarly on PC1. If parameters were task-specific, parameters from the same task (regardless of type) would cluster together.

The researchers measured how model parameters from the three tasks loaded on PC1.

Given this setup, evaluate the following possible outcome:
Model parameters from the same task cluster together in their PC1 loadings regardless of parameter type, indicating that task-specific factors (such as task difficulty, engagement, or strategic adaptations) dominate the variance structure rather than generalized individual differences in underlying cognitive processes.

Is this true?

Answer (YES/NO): NO